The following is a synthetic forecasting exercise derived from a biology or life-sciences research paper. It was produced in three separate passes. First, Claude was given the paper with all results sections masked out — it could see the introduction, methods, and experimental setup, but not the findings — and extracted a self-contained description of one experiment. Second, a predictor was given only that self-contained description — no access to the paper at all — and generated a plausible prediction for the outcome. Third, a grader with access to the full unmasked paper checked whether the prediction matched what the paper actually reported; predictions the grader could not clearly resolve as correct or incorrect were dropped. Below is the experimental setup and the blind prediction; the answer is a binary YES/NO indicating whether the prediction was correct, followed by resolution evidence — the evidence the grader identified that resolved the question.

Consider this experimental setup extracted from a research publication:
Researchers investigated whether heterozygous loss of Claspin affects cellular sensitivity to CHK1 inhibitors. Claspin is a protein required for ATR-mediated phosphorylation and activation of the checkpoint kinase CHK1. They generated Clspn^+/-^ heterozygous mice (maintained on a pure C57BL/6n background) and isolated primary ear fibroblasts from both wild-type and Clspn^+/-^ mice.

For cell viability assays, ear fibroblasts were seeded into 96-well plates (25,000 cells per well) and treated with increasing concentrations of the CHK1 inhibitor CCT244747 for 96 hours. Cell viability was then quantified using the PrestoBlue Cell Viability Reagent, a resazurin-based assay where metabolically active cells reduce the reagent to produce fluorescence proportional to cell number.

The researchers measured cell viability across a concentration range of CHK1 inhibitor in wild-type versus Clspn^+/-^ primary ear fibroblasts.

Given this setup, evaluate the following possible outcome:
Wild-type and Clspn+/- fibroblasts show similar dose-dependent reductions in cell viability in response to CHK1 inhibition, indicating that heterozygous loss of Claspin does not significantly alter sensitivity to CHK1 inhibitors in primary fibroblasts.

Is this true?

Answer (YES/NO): NO